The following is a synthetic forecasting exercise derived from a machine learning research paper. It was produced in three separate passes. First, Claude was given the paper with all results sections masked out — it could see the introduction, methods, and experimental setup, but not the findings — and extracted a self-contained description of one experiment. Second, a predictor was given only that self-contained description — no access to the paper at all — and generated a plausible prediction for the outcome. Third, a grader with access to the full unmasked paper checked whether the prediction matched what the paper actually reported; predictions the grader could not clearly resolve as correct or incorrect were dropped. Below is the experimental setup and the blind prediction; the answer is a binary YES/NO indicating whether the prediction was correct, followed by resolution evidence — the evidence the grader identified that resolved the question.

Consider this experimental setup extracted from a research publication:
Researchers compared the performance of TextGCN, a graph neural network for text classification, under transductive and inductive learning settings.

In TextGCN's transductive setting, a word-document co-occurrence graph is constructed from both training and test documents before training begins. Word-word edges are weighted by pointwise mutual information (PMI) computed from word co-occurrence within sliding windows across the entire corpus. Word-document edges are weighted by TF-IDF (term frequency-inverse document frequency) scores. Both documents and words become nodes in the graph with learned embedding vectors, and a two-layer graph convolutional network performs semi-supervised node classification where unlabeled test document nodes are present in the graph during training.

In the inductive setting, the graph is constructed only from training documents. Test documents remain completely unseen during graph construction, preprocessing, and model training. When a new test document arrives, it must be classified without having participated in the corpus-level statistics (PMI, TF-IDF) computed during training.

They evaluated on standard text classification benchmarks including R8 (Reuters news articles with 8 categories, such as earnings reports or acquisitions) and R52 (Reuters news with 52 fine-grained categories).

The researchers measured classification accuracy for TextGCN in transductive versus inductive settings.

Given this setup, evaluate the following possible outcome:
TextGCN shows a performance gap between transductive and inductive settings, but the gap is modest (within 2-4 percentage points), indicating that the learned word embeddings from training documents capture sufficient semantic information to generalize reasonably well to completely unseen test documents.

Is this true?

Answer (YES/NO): NO